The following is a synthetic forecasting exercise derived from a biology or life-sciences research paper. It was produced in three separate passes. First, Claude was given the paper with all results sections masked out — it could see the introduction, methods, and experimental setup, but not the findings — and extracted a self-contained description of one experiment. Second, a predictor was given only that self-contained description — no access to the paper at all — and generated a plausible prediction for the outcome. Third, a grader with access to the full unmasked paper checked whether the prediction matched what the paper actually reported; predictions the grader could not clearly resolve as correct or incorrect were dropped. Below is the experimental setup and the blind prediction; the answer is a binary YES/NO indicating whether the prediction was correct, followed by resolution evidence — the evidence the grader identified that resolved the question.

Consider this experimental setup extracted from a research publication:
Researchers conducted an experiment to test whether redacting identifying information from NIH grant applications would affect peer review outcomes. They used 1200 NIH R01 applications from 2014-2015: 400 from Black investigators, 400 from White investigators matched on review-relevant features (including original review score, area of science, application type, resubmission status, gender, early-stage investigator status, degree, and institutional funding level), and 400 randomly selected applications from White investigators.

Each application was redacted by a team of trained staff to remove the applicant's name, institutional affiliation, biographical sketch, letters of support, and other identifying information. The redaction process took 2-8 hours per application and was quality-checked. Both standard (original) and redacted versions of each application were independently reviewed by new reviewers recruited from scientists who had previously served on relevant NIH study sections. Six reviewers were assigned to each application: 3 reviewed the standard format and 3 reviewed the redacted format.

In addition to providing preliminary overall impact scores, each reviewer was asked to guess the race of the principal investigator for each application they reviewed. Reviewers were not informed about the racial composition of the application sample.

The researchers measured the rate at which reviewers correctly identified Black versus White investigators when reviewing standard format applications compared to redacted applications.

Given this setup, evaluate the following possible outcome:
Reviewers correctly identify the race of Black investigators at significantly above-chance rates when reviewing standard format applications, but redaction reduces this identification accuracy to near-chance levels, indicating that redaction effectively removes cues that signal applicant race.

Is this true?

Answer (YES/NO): NO